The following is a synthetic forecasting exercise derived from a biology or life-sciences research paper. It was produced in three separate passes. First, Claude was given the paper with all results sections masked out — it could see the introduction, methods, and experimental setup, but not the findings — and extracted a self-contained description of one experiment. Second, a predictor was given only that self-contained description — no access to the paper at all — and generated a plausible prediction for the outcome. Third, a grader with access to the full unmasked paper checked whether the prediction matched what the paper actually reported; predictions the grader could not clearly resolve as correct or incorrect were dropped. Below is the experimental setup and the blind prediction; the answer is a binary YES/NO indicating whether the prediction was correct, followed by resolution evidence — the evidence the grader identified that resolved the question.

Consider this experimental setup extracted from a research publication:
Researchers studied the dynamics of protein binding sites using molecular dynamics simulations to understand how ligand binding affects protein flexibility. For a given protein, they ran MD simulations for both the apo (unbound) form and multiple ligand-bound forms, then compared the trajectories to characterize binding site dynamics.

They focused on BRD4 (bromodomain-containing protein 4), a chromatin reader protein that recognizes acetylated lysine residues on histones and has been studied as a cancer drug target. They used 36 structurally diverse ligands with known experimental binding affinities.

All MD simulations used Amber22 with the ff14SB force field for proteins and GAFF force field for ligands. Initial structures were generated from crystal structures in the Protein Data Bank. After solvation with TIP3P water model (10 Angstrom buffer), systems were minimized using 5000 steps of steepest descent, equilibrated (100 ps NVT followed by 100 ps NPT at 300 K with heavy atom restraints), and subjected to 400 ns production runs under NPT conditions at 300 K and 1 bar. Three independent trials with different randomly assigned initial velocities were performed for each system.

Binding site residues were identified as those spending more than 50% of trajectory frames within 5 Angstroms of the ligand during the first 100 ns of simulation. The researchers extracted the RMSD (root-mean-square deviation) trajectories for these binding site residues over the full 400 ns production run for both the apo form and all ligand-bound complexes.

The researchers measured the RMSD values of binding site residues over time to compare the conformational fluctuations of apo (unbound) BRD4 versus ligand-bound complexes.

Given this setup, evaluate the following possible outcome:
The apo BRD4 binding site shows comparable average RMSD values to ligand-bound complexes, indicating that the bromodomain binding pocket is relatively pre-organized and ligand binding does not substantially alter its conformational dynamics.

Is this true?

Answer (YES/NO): NO